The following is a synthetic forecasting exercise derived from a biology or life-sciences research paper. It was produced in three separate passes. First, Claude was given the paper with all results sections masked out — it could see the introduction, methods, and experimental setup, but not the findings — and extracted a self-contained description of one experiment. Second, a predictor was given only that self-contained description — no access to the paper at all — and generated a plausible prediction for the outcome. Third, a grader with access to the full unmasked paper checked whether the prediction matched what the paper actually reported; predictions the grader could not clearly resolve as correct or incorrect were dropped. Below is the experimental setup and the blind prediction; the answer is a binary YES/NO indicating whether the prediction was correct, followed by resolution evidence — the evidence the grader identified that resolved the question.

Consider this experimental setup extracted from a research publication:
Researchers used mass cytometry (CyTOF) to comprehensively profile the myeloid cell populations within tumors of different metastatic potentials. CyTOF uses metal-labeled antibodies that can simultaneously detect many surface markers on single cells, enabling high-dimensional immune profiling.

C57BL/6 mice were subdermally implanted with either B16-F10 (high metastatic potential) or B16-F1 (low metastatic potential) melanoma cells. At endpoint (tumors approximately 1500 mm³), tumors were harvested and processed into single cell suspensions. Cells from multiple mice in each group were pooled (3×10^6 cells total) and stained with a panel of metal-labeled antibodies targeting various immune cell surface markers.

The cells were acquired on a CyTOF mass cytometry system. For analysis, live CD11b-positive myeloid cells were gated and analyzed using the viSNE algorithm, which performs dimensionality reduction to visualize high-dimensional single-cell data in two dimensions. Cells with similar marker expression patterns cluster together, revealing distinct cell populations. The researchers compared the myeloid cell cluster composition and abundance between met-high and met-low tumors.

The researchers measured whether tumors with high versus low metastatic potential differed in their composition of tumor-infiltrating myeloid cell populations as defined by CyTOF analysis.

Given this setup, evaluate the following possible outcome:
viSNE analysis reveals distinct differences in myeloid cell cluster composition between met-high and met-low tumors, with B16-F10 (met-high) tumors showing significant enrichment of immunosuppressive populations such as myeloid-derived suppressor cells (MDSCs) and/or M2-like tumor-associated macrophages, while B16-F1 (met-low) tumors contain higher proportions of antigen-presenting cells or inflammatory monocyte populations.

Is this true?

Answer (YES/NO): NO